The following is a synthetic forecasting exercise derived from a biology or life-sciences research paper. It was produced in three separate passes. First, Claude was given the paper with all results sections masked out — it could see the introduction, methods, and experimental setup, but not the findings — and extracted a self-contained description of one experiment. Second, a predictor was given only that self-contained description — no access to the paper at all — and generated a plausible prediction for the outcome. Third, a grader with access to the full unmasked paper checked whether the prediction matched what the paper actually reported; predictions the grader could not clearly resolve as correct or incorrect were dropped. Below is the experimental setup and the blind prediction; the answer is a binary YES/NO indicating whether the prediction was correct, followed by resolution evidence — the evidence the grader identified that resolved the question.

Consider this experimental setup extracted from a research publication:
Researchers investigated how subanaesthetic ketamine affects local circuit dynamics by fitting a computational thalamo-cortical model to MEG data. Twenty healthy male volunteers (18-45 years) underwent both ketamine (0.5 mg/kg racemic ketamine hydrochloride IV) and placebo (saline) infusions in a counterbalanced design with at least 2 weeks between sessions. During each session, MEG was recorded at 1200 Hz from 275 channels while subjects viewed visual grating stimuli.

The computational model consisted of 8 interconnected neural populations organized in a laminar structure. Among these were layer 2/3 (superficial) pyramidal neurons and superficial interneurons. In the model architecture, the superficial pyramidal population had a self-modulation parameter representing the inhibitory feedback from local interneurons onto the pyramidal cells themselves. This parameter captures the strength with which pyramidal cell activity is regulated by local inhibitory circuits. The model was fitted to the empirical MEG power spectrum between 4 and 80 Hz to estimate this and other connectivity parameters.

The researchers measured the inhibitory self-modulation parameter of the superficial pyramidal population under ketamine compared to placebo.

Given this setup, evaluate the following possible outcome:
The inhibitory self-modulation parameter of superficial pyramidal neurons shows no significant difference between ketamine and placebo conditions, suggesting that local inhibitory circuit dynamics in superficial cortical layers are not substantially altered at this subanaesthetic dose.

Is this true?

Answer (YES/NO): NO